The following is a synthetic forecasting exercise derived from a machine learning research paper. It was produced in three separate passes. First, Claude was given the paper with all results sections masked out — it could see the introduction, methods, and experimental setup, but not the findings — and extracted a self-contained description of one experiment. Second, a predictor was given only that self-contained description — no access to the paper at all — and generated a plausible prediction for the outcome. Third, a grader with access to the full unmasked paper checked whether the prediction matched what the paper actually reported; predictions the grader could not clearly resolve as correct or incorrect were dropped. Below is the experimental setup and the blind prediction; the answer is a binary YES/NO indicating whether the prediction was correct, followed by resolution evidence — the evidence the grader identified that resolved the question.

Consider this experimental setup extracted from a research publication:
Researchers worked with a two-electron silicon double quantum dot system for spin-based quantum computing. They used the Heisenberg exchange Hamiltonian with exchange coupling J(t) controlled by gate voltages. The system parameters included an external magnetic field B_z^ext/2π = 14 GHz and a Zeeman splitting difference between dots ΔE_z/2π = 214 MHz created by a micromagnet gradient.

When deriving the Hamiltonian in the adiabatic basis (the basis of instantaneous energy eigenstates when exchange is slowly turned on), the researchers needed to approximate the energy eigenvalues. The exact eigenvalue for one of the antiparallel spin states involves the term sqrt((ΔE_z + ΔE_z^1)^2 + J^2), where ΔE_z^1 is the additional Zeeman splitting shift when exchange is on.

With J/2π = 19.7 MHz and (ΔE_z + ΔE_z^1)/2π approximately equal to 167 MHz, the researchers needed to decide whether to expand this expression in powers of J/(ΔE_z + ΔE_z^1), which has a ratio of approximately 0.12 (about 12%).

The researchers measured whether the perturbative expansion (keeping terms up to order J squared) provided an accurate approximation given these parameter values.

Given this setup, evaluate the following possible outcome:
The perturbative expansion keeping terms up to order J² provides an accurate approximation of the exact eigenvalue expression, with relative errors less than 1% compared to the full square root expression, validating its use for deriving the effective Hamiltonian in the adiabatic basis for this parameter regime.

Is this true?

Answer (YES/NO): YES